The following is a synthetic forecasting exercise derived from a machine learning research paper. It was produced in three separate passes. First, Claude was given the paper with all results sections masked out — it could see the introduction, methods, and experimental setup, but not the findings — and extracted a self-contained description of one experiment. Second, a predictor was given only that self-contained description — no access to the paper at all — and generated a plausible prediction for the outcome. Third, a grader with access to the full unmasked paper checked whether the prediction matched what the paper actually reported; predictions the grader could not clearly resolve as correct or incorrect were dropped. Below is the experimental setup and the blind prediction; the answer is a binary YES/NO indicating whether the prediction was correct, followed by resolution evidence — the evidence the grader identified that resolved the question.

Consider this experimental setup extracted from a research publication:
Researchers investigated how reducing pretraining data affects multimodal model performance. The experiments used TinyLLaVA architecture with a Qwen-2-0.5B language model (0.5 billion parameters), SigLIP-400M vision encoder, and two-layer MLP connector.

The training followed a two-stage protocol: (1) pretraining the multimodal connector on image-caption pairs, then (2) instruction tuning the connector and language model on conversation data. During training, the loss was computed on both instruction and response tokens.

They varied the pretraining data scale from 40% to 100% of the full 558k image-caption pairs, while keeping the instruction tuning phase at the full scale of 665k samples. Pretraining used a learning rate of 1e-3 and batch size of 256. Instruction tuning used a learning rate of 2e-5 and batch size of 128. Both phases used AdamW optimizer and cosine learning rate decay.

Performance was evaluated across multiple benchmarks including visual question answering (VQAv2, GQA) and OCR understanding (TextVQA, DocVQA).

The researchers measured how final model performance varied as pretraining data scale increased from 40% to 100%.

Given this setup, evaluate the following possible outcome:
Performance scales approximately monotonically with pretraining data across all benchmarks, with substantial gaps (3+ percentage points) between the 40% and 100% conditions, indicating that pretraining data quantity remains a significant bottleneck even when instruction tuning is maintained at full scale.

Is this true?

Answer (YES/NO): NO